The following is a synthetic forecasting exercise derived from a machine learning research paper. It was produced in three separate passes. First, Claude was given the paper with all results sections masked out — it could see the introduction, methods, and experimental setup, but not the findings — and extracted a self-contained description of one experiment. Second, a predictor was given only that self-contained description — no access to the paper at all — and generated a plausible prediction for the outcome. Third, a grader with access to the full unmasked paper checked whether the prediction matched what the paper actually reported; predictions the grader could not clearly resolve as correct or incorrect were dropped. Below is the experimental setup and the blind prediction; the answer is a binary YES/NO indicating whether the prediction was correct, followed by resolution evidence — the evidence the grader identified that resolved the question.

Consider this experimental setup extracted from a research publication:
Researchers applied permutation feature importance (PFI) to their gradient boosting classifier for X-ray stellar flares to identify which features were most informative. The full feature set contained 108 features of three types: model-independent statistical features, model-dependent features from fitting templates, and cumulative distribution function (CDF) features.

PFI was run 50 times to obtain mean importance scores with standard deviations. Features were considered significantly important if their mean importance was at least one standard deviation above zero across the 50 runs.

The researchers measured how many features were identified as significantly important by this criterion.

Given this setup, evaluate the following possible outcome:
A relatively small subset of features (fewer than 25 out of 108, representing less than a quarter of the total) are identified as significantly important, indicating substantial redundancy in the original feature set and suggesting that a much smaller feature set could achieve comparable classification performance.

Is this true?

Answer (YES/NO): YES